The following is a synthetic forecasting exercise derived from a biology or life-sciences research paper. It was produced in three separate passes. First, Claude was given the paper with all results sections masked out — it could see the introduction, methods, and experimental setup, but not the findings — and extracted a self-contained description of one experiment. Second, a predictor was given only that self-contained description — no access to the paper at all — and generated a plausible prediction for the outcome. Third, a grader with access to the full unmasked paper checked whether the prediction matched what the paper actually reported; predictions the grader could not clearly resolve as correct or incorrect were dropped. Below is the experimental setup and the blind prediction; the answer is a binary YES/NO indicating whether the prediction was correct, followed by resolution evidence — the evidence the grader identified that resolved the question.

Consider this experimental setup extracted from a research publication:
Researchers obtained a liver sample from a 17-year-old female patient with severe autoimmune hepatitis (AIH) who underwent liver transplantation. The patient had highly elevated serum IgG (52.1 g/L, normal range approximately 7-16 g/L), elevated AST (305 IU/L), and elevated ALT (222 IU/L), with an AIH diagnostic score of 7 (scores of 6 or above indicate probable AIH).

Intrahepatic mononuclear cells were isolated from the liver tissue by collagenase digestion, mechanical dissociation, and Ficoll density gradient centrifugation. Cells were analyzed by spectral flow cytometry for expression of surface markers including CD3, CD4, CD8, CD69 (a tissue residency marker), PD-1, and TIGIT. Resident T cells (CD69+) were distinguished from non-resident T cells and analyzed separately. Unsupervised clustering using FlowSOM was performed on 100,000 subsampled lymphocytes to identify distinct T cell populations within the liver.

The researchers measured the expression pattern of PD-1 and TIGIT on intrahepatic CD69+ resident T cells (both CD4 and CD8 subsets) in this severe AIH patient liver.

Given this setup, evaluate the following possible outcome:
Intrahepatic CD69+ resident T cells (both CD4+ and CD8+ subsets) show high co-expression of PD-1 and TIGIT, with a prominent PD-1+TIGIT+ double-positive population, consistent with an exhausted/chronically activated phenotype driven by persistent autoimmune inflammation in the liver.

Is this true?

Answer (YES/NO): YES